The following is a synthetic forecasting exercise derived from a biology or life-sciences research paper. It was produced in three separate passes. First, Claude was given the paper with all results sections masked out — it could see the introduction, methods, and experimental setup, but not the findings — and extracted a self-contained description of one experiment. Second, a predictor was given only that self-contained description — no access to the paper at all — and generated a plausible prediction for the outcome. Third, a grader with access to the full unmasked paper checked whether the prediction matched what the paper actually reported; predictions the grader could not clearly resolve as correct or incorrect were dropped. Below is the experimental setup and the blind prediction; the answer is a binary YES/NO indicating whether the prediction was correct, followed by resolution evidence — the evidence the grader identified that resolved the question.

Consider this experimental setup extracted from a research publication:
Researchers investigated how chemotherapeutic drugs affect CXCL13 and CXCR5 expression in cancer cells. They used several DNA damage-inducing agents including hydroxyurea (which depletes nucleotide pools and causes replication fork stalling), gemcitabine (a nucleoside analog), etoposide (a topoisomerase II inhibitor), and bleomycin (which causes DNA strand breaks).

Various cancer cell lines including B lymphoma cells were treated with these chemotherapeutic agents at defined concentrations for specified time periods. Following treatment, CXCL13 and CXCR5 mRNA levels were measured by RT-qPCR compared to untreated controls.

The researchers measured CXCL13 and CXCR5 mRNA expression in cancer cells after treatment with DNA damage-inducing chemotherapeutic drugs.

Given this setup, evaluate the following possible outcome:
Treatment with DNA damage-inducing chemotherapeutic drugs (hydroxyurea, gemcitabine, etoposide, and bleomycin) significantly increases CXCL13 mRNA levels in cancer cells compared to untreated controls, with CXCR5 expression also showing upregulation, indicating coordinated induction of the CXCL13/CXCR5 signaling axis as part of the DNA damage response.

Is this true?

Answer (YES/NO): YES